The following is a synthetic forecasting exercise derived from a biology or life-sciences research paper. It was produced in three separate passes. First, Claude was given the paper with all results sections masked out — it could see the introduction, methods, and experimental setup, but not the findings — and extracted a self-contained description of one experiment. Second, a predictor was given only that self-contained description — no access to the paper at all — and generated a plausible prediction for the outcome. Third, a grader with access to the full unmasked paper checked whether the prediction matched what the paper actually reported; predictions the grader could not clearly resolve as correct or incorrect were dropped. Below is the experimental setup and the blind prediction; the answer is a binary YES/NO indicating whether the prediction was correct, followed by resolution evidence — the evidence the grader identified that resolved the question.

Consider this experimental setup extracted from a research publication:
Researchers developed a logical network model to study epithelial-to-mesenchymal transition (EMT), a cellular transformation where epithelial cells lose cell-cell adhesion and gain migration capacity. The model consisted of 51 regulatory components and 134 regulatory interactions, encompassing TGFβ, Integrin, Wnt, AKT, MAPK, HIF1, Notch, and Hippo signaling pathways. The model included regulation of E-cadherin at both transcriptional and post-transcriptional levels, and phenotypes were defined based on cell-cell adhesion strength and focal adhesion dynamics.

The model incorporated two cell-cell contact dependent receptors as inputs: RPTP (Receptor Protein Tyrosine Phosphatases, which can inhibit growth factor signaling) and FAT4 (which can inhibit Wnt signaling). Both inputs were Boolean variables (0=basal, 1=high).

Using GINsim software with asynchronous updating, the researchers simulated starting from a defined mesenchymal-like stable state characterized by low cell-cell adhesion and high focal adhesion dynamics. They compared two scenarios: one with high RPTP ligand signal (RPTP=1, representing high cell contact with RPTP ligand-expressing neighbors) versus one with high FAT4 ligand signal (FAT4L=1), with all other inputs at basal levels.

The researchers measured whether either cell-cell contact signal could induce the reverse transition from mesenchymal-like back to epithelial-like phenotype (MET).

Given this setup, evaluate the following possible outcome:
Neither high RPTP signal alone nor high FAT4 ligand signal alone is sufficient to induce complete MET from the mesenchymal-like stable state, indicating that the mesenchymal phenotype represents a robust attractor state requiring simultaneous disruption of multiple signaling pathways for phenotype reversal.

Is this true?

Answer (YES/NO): NO